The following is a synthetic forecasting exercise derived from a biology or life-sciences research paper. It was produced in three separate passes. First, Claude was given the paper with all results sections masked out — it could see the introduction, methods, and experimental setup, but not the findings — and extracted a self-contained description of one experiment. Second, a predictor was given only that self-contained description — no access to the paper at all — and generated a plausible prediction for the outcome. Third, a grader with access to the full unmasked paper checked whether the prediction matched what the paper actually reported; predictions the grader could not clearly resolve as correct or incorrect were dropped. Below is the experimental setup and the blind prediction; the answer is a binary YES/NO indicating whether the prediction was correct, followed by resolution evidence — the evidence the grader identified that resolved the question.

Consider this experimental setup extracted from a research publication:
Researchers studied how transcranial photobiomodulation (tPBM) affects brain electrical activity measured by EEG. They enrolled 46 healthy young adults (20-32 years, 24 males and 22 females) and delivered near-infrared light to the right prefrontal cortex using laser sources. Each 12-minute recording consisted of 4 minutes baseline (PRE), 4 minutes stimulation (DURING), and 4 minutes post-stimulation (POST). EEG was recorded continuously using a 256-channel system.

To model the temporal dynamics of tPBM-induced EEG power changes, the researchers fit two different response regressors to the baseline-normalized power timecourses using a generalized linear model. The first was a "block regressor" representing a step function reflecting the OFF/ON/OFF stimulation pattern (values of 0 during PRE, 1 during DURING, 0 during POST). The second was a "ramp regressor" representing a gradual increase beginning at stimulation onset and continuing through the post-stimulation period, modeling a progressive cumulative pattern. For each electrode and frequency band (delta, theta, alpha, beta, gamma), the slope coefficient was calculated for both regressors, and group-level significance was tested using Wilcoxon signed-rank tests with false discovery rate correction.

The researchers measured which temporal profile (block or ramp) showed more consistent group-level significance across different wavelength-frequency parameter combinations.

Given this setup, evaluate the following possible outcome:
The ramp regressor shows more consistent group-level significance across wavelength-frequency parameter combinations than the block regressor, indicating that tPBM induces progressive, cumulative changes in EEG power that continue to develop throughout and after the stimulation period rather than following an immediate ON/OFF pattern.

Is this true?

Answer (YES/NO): YES